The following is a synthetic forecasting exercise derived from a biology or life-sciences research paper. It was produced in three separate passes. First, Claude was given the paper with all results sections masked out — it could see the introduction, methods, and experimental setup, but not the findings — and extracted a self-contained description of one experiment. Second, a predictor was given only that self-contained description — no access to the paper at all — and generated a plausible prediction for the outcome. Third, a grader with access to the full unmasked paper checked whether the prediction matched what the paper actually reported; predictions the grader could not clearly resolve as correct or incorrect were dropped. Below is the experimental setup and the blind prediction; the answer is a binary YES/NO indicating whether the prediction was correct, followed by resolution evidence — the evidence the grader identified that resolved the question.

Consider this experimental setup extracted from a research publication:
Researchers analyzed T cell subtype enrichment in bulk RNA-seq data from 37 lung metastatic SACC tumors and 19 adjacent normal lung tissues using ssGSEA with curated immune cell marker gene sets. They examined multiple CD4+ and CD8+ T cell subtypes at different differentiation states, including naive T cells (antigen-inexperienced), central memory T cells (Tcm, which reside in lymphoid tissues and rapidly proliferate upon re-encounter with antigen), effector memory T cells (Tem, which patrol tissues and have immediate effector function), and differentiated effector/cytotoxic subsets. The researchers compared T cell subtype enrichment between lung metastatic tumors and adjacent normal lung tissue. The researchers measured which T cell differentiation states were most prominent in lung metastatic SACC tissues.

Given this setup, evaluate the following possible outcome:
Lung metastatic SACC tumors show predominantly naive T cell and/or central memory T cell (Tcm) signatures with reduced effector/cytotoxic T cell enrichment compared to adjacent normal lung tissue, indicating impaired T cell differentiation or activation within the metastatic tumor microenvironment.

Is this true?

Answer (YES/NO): NO